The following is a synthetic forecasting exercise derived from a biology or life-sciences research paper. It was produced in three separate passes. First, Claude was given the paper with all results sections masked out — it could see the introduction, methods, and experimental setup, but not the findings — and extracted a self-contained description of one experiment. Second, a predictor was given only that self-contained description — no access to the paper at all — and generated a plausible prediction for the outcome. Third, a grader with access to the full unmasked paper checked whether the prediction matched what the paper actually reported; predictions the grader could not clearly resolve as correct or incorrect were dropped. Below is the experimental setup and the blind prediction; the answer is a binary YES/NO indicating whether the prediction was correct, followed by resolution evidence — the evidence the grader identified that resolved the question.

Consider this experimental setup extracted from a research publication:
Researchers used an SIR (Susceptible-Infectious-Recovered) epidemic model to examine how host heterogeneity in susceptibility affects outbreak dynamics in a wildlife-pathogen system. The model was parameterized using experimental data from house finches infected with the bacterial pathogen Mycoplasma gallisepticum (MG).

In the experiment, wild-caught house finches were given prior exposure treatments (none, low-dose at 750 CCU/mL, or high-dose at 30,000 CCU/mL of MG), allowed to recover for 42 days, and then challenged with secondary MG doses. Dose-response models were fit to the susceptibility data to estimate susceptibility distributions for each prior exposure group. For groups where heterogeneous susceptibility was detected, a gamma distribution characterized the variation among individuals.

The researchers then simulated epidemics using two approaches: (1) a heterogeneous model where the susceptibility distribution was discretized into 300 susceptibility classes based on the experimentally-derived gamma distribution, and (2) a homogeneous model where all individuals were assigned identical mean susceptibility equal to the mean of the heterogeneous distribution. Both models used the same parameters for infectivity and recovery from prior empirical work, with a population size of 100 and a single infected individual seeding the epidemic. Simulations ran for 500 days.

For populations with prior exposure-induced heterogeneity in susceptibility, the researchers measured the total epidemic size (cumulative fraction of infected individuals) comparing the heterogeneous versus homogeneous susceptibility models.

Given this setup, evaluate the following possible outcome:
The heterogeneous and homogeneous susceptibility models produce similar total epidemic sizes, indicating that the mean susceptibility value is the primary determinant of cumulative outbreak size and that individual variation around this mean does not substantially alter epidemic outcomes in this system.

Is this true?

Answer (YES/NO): NO